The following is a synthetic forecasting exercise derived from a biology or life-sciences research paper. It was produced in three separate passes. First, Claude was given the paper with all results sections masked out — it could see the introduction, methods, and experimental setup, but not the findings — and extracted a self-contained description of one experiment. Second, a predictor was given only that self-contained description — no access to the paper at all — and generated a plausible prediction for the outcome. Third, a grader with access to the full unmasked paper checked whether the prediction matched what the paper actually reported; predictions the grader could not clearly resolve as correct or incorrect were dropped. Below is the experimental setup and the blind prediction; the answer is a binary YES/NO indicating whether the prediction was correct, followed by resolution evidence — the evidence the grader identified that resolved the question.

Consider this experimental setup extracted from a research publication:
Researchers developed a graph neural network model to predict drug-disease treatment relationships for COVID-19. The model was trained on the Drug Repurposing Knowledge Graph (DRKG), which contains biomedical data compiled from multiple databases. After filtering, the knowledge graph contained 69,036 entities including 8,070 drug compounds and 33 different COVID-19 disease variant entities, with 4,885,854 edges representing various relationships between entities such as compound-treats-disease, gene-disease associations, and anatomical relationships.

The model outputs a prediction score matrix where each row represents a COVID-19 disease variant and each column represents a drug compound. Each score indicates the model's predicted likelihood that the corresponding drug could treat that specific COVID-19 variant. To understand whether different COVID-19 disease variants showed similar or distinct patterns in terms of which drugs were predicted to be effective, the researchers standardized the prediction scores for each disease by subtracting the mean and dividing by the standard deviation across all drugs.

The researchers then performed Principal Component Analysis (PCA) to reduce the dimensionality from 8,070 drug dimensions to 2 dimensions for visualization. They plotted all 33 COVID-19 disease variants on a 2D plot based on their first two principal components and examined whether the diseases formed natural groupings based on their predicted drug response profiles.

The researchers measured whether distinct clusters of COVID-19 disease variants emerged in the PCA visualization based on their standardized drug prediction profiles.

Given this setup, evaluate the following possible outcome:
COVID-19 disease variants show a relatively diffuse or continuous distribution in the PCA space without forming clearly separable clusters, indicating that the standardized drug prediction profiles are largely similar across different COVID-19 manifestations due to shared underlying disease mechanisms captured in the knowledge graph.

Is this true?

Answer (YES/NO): NO